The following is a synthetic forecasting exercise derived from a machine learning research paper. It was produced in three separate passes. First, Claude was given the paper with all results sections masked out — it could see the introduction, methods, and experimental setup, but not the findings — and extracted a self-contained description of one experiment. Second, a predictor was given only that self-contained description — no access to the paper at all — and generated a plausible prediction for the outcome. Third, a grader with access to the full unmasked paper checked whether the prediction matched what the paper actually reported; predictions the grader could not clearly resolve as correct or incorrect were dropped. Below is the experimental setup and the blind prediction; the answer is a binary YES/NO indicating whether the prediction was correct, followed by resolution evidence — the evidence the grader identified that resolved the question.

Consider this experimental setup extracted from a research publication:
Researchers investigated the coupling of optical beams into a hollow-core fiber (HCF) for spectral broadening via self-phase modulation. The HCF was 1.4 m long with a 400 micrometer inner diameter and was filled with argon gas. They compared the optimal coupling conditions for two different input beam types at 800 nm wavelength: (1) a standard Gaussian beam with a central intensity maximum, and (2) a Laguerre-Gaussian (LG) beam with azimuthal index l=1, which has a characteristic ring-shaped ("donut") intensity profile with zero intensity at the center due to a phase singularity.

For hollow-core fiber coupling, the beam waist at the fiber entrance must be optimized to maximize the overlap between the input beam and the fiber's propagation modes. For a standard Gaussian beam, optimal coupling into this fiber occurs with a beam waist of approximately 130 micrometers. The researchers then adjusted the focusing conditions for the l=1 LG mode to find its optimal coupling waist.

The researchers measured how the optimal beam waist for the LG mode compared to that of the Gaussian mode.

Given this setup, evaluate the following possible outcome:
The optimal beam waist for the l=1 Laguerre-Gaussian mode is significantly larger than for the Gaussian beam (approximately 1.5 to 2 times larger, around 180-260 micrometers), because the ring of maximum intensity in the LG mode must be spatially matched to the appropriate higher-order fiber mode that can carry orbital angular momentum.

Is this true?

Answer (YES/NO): NO